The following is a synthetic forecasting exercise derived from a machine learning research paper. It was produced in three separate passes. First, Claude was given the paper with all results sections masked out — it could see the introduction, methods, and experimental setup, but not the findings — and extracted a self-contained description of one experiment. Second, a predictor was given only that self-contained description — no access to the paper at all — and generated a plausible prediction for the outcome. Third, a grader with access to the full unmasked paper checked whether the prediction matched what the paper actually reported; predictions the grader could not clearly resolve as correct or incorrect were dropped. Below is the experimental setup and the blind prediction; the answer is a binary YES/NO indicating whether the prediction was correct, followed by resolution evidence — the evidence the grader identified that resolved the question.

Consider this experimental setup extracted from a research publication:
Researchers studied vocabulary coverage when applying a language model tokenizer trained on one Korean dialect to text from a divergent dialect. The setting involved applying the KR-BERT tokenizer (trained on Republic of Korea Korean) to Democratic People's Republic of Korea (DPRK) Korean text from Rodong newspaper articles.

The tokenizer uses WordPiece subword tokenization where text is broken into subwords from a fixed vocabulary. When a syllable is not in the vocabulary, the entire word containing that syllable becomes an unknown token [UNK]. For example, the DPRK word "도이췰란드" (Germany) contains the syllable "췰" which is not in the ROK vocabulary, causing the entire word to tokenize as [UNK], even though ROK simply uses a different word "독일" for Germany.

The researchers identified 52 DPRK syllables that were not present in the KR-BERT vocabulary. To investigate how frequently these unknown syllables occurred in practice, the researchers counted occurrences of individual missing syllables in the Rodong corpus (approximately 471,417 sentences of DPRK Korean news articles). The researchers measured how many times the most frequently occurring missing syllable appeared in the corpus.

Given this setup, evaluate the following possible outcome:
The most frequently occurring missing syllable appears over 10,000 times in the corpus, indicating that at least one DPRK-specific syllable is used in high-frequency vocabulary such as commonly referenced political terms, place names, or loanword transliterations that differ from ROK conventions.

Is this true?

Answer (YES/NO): NO